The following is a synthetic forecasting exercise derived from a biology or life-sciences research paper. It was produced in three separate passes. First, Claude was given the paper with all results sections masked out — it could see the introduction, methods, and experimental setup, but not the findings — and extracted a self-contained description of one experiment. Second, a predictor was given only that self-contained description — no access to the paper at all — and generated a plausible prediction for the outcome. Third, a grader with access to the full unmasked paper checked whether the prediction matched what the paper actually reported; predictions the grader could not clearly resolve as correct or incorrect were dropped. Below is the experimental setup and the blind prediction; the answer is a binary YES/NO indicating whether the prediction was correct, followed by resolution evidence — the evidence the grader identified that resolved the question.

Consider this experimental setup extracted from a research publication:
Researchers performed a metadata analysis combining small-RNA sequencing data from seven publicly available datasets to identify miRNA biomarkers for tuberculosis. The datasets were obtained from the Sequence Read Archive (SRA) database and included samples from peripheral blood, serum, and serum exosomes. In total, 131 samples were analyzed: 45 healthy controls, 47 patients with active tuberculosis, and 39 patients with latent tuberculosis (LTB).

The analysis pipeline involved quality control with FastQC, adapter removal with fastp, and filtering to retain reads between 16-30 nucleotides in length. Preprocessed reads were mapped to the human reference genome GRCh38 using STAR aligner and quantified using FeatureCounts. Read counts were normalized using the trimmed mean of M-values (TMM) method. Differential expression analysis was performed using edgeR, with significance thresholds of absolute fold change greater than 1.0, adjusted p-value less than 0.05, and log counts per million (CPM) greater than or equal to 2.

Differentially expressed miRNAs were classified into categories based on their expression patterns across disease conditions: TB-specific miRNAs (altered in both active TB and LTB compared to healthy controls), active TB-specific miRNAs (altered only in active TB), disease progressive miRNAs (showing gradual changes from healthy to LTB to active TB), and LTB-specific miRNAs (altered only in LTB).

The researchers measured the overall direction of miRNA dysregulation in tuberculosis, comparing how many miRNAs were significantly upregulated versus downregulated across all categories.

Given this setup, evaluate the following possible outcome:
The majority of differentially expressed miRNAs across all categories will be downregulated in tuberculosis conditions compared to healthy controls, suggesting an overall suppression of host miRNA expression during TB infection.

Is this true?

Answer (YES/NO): YES